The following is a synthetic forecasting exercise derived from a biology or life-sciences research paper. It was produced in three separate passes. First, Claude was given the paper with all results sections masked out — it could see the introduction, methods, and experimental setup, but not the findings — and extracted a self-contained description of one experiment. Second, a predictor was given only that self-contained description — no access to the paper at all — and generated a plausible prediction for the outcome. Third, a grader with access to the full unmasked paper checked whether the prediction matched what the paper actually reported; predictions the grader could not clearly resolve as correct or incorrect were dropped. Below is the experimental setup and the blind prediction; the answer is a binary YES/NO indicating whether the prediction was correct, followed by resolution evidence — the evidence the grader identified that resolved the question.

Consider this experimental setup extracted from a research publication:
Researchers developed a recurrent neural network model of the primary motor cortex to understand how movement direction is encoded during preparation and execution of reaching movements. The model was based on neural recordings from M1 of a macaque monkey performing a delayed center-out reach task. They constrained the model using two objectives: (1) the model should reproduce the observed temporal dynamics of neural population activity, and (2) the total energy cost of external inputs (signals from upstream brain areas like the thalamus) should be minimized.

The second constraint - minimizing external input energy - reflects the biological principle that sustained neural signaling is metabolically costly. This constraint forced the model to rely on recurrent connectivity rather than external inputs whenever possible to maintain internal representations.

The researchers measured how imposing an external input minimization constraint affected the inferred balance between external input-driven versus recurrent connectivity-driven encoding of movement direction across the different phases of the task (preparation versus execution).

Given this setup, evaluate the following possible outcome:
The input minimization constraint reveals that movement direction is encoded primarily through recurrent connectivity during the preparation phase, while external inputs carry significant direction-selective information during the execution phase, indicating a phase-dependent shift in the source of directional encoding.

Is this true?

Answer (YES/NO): NO